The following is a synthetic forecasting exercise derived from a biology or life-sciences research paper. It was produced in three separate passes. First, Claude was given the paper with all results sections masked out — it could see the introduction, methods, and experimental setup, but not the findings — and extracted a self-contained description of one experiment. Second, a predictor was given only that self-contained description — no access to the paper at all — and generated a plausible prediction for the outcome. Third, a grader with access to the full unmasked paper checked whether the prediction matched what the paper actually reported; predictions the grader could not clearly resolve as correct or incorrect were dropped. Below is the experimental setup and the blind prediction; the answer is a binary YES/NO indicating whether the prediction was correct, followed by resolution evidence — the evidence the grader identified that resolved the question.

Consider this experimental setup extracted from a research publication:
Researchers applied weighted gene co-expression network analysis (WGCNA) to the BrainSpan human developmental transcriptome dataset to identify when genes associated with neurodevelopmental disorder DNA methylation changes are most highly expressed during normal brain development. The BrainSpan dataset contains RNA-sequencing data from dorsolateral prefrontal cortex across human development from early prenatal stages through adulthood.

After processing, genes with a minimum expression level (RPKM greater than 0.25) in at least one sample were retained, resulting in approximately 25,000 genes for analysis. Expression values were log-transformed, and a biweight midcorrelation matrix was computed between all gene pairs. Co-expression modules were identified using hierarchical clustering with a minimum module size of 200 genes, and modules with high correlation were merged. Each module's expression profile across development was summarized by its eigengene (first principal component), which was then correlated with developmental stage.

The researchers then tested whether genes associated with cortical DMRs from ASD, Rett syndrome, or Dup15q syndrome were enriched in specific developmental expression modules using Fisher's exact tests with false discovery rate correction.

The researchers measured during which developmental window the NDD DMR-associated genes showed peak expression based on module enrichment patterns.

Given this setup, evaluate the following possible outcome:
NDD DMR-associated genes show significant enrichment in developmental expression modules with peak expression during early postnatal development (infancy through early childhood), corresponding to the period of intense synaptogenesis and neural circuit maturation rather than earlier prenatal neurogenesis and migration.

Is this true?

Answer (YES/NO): NO